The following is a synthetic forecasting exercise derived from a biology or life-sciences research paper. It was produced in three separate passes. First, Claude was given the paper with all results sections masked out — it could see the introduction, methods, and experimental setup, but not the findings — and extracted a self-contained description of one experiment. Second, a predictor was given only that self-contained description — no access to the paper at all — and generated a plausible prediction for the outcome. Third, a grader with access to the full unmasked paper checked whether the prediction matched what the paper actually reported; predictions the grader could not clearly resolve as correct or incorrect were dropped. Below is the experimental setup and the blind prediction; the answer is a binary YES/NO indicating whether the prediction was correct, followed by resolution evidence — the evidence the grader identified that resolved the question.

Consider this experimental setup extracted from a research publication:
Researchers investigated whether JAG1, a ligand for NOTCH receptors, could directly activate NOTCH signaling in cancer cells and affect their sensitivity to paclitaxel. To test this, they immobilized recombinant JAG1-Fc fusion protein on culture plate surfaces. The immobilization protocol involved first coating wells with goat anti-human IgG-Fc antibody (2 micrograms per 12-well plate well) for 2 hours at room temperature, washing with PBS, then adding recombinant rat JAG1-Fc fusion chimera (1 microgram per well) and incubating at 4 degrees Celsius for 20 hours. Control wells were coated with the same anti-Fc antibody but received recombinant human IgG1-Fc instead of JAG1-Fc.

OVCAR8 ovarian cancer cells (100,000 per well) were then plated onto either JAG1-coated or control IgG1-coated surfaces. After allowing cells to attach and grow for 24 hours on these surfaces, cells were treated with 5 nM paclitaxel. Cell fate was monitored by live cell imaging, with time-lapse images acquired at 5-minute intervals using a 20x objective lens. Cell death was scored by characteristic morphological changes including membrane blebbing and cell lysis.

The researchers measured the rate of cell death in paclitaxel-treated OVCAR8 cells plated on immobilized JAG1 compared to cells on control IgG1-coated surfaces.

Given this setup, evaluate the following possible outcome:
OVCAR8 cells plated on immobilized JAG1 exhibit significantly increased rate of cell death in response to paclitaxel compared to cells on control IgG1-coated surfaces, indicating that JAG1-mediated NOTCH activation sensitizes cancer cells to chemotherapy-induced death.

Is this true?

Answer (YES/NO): NO